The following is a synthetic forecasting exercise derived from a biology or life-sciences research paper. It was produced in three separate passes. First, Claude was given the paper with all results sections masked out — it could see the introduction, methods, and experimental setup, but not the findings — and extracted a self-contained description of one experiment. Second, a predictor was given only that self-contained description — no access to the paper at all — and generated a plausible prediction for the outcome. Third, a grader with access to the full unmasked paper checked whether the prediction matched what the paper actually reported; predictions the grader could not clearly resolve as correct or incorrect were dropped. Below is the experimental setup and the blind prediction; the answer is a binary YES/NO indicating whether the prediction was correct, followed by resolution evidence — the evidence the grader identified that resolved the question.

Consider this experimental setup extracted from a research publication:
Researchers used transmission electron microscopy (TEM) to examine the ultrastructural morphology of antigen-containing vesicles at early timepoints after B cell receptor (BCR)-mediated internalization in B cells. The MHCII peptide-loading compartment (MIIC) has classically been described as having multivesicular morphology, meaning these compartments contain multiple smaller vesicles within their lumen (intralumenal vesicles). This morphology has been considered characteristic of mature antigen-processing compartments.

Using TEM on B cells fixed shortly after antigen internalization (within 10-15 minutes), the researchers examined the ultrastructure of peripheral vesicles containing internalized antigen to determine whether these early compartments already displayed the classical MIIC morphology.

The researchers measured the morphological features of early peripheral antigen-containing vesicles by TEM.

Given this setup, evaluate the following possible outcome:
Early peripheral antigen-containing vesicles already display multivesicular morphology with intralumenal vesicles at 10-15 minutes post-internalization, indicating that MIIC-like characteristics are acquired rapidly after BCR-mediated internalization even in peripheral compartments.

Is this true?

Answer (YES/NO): NO